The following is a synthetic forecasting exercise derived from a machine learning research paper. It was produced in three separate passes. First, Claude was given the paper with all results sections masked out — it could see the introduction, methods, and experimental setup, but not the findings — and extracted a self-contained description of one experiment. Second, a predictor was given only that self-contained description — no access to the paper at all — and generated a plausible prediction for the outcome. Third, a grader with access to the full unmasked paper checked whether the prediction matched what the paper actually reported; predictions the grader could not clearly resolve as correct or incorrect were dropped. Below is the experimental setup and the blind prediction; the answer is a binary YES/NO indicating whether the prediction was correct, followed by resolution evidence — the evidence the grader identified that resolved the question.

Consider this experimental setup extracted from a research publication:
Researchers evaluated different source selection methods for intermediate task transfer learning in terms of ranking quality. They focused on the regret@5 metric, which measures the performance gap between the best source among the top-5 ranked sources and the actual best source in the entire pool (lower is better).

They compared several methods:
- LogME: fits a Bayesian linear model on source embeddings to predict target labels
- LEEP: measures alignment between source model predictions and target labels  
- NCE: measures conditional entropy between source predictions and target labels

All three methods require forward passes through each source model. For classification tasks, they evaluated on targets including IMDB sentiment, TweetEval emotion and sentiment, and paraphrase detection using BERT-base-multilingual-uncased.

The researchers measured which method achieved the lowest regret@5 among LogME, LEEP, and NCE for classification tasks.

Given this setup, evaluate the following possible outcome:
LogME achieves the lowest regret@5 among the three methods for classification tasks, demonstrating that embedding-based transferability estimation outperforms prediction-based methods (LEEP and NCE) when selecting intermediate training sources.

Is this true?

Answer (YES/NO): NO